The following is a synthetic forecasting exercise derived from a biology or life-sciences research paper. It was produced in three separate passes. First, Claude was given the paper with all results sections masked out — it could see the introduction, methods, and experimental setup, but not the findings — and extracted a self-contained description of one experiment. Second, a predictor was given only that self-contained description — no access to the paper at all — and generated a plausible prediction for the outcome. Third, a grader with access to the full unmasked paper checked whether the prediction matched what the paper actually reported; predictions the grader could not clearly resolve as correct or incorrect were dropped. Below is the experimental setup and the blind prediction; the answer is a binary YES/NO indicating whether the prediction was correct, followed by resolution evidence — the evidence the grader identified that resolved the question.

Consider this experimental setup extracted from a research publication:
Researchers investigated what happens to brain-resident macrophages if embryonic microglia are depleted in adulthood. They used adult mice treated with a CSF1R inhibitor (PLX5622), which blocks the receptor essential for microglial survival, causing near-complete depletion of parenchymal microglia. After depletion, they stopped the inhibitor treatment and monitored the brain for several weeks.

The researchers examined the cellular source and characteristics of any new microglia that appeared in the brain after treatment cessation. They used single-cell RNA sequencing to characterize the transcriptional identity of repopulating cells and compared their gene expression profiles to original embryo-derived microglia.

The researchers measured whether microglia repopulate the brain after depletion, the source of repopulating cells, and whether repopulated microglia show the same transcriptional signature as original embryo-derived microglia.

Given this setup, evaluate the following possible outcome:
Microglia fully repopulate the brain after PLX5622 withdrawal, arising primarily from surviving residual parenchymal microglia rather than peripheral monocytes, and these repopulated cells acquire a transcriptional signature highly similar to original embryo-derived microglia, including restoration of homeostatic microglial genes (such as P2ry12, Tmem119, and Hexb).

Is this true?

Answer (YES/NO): NO